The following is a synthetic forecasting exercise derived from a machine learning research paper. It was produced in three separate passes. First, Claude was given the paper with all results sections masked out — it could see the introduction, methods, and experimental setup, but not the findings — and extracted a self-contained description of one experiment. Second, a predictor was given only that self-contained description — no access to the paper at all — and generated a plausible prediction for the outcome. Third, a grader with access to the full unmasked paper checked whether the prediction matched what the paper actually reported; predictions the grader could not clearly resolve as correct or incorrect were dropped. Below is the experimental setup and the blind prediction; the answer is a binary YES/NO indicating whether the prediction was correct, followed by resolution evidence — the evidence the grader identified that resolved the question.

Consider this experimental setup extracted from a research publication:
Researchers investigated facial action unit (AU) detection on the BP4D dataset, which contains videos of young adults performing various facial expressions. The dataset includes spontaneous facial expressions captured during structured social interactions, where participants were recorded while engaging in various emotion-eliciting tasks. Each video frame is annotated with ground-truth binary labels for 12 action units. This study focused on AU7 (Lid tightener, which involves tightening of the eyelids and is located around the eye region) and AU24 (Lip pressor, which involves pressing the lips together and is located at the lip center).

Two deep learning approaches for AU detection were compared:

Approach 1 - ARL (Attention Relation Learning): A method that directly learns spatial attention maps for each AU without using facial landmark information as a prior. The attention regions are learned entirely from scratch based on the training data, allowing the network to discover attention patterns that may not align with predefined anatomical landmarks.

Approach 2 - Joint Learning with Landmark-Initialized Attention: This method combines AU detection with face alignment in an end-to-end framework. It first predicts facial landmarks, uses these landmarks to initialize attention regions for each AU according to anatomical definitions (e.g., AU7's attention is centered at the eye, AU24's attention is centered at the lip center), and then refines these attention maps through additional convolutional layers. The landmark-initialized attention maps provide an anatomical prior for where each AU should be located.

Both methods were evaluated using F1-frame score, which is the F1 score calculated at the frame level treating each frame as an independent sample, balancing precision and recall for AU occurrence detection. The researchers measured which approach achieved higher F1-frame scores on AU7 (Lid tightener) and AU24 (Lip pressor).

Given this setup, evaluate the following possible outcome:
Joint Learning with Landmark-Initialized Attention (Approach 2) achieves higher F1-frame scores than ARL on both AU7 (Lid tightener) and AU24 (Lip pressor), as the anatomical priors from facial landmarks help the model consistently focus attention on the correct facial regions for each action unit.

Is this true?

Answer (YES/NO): NO